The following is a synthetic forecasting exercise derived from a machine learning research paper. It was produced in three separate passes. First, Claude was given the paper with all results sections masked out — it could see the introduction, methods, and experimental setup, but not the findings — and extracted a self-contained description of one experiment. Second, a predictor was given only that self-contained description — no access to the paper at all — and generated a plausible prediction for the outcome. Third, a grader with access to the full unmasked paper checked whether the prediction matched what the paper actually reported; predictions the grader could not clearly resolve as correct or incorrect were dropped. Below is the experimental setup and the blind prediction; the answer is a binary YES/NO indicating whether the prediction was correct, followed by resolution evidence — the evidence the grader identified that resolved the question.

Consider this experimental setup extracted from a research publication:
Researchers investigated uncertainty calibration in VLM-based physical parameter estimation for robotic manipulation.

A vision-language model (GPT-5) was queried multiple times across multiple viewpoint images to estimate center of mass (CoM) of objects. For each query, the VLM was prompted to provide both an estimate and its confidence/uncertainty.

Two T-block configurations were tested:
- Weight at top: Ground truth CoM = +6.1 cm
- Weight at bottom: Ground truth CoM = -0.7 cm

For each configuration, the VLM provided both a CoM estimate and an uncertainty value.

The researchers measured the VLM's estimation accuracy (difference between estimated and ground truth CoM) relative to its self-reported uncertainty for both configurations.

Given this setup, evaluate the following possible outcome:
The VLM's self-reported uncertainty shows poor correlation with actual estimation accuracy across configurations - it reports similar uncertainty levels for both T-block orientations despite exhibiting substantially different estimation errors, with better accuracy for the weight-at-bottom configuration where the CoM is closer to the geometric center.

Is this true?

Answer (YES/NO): YES